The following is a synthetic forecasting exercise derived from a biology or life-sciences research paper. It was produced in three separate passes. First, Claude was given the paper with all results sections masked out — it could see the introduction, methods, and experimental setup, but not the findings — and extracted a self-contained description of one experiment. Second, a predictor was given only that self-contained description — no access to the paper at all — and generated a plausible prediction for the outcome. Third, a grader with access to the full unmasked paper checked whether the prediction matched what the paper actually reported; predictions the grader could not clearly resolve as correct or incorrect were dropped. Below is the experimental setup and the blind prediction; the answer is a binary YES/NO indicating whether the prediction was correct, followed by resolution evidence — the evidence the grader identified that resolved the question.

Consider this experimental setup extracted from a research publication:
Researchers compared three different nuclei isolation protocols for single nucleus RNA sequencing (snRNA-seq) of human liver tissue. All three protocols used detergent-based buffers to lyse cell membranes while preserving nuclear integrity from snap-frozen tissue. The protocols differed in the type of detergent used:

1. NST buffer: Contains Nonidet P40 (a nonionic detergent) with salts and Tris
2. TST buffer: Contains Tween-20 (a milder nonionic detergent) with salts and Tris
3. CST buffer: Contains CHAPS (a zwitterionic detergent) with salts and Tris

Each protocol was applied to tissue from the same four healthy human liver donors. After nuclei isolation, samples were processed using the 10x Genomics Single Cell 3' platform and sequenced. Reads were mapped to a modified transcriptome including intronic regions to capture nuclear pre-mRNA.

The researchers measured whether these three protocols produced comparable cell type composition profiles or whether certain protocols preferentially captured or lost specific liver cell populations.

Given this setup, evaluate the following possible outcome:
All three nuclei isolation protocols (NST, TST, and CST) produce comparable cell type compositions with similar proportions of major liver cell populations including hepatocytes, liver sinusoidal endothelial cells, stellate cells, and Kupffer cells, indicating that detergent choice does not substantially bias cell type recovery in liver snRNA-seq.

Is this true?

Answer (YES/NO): NO